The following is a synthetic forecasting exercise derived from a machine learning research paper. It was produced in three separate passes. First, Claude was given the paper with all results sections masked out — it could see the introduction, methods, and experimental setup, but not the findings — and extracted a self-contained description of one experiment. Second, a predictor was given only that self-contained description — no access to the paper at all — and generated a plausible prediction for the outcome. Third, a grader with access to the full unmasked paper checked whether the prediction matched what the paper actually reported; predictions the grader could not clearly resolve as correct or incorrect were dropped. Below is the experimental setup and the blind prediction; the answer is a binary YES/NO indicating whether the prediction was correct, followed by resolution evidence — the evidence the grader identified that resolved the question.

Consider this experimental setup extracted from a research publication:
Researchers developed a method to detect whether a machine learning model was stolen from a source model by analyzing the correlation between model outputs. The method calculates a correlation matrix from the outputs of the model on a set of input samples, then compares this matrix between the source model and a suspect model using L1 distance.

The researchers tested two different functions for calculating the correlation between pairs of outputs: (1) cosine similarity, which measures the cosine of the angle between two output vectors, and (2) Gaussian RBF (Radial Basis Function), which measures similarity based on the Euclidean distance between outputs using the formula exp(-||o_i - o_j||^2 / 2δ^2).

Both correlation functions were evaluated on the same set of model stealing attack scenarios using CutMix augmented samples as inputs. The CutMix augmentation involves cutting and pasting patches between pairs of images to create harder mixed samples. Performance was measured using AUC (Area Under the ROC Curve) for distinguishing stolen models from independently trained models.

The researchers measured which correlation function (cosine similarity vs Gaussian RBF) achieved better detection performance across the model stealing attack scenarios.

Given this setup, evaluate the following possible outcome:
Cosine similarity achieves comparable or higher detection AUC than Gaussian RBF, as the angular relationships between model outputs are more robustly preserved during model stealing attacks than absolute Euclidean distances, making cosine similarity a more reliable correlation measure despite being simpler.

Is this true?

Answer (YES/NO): YES